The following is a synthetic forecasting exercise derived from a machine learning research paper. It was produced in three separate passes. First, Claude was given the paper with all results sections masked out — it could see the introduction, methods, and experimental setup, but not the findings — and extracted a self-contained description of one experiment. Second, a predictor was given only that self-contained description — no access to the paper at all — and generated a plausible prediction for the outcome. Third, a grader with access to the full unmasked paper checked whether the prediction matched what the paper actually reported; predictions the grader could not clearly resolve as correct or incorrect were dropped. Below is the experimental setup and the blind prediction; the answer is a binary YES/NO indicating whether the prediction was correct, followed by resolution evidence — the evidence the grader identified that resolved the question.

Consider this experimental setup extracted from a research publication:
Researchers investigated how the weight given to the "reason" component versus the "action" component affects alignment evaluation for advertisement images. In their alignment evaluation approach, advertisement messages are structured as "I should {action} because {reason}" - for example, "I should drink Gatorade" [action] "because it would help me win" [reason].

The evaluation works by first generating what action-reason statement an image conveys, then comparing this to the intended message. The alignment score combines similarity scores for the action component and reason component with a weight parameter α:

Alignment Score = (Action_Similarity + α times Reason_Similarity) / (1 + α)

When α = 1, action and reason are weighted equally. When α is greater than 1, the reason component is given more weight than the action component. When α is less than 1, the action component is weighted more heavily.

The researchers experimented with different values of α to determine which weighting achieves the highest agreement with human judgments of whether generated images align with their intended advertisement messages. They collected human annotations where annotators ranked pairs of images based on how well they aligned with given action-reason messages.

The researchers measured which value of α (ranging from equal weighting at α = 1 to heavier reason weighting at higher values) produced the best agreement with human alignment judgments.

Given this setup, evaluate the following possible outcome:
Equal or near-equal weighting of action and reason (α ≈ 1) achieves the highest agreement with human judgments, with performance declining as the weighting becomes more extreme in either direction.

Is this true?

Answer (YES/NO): NO